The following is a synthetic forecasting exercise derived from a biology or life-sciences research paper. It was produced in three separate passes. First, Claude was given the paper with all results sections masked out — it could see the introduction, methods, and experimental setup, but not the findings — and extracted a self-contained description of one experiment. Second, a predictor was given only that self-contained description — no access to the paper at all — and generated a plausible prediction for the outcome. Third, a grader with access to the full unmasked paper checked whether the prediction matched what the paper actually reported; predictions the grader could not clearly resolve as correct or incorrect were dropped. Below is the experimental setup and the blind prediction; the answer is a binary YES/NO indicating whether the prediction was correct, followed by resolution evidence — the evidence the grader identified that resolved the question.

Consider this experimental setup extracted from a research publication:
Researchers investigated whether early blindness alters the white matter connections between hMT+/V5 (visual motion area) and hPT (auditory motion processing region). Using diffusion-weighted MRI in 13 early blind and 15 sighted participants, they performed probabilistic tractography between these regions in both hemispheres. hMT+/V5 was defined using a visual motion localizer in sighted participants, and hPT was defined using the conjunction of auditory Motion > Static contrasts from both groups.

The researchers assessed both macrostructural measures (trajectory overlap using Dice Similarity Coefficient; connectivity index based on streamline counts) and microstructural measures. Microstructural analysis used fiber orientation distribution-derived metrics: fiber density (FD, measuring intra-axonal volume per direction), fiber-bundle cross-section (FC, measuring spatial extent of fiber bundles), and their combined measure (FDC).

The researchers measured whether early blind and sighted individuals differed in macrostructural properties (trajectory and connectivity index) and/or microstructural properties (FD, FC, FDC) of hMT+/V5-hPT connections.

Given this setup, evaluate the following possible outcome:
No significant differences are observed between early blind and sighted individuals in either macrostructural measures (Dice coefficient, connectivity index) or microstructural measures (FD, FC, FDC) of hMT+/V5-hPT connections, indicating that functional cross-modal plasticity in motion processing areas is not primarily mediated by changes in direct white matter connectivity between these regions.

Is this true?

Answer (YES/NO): NO